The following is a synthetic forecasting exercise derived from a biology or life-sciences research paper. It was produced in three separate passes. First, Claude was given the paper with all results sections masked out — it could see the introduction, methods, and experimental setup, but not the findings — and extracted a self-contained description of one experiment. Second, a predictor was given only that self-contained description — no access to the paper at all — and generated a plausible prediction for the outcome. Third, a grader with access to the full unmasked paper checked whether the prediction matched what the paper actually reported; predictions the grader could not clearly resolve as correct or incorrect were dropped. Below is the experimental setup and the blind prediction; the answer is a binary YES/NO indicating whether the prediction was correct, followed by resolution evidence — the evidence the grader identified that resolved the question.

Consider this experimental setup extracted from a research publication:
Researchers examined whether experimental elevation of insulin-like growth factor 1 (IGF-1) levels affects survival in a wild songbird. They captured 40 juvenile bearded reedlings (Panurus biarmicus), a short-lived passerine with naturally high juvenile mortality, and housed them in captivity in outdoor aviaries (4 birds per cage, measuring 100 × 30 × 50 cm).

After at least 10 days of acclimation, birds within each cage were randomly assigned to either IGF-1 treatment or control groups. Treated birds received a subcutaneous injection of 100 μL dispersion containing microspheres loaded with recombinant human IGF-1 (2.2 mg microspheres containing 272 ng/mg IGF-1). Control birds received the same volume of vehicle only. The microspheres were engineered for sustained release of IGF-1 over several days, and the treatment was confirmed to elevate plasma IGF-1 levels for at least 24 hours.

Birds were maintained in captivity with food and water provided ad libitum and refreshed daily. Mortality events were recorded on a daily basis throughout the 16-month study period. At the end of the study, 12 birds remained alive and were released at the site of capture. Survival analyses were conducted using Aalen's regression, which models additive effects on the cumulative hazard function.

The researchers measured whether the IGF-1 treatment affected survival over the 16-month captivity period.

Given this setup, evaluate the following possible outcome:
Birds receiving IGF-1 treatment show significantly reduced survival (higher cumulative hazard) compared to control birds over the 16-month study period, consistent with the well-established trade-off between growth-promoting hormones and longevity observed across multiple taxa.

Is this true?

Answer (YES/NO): NO